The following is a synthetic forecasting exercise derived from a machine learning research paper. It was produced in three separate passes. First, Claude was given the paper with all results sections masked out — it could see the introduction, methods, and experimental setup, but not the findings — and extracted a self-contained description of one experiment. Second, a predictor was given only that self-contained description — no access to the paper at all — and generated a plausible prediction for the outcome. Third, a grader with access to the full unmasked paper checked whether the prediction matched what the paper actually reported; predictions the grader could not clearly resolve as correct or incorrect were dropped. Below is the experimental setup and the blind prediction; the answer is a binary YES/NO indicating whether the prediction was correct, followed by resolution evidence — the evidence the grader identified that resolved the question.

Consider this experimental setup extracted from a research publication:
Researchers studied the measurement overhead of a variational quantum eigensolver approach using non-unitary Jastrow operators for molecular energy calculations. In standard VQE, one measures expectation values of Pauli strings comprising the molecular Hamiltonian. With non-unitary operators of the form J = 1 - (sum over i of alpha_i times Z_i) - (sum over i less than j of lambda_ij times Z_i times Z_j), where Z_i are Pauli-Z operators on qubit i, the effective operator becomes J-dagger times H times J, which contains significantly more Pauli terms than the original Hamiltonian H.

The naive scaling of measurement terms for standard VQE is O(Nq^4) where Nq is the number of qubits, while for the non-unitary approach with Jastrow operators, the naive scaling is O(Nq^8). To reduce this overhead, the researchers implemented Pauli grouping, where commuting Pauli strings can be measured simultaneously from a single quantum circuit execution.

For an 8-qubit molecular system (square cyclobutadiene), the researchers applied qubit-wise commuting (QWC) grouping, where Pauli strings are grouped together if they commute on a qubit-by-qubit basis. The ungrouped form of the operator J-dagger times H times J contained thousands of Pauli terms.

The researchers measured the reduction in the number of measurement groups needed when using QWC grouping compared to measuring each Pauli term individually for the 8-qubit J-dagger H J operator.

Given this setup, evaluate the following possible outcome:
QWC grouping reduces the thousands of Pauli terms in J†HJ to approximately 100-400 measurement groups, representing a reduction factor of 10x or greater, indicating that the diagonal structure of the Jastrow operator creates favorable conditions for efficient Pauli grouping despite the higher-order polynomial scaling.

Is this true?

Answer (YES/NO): NO